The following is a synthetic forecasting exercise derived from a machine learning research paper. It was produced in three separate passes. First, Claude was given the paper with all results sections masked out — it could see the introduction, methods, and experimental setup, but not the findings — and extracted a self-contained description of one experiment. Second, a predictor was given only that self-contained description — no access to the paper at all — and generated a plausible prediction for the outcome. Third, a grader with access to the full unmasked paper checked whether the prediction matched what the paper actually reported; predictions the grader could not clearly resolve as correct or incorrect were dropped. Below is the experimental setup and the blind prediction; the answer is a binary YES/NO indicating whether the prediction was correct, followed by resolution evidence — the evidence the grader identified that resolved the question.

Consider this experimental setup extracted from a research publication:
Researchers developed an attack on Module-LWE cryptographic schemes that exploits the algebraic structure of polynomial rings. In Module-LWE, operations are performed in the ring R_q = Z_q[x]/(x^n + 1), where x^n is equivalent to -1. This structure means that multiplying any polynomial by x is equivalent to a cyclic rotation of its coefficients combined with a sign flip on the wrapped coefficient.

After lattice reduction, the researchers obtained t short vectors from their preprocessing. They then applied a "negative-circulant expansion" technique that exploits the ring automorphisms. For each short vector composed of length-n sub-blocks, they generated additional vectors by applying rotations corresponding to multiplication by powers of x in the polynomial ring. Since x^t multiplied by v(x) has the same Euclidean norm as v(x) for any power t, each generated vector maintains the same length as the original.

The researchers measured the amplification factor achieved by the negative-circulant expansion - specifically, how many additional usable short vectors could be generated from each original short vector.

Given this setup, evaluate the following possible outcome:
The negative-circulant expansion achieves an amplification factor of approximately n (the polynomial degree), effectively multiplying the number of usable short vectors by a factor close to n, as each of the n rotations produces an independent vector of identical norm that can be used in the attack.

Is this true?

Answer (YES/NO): YES